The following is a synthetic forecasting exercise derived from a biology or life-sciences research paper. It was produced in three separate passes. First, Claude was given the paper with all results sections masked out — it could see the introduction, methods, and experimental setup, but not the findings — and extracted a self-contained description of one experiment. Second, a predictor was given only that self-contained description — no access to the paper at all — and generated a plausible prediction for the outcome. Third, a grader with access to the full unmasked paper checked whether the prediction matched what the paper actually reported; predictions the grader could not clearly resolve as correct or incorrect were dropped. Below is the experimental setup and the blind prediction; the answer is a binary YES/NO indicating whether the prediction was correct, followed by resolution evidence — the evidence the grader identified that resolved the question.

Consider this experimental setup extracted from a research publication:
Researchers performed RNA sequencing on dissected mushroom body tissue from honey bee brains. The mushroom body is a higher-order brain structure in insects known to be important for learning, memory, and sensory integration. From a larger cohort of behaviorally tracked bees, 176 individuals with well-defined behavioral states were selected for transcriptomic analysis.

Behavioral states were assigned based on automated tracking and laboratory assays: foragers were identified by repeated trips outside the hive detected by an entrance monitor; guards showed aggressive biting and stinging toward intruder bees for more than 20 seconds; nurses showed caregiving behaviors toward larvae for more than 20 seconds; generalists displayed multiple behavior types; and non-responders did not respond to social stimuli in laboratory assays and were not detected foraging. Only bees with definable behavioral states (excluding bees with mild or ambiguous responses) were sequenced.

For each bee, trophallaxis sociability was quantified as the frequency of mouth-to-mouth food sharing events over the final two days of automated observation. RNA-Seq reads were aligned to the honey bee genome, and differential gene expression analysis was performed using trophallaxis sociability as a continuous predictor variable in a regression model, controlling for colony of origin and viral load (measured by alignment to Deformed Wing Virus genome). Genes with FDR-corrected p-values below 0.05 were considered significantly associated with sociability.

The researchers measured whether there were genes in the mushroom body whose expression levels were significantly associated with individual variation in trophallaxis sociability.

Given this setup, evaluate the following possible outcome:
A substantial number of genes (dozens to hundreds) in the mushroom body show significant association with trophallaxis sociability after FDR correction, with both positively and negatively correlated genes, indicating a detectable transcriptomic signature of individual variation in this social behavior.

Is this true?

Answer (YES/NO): YES